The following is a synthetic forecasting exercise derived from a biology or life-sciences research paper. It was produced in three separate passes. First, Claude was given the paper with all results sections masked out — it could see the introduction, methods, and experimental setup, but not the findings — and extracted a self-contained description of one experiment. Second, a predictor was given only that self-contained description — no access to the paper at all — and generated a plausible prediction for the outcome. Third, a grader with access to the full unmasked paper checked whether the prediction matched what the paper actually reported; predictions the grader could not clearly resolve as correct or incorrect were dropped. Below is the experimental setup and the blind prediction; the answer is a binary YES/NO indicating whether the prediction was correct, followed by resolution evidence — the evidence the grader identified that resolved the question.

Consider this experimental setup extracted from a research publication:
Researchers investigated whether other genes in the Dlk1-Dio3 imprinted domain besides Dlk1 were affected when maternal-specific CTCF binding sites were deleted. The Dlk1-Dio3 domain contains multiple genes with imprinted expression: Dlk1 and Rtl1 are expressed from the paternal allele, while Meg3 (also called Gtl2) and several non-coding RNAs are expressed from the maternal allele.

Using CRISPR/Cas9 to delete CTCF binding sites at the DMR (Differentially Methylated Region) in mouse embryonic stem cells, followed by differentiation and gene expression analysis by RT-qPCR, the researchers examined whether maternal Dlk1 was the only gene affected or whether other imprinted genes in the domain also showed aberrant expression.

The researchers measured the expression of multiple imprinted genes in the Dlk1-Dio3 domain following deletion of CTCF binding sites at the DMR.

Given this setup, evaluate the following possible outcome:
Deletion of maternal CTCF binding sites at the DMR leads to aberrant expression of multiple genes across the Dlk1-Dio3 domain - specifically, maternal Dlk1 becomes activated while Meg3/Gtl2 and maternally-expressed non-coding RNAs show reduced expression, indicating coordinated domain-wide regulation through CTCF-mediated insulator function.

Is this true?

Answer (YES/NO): NO